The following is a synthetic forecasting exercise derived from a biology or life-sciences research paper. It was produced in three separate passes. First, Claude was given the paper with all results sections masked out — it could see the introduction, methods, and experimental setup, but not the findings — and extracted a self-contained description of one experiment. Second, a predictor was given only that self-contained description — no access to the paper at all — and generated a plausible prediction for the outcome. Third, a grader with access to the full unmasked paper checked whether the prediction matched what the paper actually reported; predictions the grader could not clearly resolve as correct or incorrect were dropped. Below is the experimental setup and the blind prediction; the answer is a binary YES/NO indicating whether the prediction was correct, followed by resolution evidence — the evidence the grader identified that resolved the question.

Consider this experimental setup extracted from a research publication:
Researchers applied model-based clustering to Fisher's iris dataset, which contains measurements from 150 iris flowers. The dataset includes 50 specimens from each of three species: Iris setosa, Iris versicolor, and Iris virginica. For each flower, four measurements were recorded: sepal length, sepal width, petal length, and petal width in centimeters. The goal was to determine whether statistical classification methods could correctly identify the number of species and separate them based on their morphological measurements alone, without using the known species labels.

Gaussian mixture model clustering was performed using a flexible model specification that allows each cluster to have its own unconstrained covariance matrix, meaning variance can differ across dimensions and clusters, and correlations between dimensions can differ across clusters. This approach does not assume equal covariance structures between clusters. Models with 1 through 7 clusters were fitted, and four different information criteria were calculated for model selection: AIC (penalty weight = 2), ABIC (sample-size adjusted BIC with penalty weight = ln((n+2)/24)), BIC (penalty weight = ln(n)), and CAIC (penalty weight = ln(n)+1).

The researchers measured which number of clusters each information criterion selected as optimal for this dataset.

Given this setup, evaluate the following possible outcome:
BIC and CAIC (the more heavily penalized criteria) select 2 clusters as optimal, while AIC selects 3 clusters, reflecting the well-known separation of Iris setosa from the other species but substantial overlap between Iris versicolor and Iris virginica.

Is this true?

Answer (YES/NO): NO